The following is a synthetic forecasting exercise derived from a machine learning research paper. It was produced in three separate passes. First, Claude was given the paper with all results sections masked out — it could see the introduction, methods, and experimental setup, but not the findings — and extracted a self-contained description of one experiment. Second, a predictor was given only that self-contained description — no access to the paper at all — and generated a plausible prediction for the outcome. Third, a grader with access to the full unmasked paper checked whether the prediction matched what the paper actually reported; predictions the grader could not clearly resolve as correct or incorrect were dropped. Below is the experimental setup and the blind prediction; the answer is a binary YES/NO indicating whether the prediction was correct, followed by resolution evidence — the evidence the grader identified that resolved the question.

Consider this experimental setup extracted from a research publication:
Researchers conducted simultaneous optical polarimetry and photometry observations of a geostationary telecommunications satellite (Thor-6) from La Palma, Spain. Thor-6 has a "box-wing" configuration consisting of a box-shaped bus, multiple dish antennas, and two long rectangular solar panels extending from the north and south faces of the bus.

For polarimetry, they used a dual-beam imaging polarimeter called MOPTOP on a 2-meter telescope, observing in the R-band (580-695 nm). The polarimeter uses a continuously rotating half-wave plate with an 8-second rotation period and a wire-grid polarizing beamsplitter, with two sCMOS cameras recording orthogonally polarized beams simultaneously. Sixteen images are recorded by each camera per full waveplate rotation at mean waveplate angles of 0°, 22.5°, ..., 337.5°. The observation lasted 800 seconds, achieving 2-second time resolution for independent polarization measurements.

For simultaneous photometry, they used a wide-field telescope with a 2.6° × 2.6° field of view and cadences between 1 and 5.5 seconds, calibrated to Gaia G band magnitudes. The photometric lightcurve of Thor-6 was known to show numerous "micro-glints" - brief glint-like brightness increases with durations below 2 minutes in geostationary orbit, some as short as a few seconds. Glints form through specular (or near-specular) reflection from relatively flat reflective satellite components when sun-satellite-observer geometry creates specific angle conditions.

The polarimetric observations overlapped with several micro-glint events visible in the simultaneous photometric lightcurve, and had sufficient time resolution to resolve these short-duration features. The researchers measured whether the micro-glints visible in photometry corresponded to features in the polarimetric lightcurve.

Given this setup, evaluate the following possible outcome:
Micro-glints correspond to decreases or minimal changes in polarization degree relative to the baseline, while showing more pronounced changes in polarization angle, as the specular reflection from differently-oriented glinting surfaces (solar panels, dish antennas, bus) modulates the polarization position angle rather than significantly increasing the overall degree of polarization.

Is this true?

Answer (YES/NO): NO